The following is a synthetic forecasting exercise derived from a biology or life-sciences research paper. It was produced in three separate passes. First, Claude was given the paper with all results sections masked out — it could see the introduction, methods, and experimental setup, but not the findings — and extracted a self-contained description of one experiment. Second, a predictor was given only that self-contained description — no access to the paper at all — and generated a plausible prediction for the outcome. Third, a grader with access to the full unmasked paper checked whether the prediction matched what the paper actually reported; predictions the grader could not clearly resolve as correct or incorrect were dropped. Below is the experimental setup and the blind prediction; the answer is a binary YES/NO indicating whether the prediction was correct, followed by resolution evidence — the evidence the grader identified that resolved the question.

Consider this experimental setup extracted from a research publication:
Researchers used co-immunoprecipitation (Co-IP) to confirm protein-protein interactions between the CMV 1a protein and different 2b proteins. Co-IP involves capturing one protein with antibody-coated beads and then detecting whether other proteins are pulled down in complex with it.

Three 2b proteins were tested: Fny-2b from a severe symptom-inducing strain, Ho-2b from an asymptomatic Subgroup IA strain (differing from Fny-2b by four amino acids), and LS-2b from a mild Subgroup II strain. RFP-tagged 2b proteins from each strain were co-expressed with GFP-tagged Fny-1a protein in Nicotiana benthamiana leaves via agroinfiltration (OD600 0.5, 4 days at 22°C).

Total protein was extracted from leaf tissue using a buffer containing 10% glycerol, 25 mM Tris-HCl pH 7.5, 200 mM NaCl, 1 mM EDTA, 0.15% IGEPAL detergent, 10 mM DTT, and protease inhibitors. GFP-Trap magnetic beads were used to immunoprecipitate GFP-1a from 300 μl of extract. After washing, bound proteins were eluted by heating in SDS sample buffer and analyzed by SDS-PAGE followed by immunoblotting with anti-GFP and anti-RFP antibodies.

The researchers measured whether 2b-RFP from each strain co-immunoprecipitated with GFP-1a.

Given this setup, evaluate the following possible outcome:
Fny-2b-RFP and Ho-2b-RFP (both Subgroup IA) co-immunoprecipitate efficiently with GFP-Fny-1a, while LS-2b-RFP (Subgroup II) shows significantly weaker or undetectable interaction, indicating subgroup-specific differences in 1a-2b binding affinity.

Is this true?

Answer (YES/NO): YES